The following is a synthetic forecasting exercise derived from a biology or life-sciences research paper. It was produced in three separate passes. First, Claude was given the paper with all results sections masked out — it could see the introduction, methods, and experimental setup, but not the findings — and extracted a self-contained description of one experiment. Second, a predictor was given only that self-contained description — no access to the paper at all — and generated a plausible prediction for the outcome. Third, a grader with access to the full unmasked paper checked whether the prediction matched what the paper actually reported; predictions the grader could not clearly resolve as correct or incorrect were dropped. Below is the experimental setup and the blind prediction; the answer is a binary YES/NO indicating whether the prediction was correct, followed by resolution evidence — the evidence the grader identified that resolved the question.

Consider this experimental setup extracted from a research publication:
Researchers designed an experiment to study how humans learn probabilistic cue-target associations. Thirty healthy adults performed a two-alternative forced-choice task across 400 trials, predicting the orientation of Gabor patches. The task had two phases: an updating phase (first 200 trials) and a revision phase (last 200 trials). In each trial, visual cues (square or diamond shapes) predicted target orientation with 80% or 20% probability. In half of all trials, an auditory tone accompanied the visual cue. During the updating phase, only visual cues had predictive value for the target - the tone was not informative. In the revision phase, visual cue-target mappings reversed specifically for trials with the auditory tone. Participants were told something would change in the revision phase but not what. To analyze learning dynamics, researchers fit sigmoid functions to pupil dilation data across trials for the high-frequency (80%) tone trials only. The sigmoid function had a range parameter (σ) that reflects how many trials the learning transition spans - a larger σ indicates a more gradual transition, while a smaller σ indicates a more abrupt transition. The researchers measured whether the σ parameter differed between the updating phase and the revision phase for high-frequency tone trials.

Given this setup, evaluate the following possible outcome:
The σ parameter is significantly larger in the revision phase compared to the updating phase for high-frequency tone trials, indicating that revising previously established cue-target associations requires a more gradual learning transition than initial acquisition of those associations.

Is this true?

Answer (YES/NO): YES